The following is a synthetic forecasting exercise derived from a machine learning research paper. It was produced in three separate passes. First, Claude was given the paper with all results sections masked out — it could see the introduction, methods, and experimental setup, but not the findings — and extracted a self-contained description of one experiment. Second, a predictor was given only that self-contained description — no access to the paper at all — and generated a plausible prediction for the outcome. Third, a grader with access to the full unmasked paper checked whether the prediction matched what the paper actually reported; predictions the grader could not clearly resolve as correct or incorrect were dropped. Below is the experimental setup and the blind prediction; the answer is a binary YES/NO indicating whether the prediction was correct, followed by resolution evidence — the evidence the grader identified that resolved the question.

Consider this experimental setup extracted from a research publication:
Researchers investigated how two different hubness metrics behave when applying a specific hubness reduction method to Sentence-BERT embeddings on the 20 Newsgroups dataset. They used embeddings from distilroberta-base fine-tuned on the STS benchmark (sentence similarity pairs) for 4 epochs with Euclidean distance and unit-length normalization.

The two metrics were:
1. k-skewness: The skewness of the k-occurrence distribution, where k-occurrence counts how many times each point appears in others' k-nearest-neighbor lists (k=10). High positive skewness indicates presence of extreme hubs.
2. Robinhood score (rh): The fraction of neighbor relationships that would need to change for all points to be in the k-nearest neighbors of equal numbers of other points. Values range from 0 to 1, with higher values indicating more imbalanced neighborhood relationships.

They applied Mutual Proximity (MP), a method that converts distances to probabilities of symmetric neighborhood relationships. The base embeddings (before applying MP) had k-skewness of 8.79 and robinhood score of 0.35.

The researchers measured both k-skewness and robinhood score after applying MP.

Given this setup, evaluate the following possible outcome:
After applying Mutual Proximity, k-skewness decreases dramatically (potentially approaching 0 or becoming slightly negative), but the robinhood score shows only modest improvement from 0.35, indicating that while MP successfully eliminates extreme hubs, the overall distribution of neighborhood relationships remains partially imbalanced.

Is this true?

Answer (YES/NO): NO